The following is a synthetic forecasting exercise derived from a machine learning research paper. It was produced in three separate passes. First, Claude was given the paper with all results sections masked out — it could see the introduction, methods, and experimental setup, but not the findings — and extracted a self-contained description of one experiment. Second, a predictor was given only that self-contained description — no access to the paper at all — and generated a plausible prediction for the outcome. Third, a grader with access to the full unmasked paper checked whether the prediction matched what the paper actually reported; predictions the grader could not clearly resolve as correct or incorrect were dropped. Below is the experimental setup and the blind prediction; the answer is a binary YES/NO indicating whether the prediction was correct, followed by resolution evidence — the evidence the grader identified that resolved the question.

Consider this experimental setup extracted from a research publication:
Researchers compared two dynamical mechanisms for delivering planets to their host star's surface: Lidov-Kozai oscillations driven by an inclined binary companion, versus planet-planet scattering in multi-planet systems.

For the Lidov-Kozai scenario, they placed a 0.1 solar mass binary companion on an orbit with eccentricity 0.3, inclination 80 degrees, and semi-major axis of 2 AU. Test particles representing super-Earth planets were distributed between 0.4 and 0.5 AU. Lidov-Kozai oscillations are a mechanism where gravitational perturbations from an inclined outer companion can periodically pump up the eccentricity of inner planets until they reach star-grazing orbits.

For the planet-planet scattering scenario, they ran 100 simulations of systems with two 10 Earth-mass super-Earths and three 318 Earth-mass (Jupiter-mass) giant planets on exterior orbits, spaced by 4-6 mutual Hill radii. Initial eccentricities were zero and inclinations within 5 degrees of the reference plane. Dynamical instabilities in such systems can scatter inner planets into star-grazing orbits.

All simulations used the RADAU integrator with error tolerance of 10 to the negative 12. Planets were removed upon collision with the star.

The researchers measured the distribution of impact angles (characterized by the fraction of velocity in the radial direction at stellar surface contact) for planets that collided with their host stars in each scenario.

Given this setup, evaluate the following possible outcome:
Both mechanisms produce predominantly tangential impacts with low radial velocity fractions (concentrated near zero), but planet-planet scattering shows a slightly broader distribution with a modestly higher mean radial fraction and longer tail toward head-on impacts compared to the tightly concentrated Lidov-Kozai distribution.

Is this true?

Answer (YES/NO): NO